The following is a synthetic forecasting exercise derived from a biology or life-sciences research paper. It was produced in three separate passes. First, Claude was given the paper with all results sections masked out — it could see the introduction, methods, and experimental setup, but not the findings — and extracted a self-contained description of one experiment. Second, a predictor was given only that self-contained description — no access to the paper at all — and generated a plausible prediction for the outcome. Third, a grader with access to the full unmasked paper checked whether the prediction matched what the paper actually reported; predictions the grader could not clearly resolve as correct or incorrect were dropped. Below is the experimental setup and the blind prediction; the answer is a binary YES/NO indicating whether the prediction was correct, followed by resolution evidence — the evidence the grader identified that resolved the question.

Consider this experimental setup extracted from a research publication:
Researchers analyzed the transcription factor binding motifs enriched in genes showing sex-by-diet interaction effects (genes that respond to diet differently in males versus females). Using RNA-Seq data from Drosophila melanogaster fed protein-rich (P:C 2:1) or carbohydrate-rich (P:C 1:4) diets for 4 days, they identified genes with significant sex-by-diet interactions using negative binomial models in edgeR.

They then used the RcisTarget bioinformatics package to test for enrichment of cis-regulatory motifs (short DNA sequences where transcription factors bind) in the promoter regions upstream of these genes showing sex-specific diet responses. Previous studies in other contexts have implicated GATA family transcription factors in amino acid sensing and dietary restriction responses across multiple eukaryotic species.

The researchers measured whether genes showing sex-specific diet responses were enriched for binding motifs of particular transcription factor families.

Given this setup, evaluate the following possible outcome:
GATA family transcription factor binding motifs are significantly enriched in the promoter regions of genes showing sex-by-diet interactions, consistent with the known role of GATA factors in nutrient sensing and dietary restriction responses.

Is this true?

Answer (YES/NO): YES